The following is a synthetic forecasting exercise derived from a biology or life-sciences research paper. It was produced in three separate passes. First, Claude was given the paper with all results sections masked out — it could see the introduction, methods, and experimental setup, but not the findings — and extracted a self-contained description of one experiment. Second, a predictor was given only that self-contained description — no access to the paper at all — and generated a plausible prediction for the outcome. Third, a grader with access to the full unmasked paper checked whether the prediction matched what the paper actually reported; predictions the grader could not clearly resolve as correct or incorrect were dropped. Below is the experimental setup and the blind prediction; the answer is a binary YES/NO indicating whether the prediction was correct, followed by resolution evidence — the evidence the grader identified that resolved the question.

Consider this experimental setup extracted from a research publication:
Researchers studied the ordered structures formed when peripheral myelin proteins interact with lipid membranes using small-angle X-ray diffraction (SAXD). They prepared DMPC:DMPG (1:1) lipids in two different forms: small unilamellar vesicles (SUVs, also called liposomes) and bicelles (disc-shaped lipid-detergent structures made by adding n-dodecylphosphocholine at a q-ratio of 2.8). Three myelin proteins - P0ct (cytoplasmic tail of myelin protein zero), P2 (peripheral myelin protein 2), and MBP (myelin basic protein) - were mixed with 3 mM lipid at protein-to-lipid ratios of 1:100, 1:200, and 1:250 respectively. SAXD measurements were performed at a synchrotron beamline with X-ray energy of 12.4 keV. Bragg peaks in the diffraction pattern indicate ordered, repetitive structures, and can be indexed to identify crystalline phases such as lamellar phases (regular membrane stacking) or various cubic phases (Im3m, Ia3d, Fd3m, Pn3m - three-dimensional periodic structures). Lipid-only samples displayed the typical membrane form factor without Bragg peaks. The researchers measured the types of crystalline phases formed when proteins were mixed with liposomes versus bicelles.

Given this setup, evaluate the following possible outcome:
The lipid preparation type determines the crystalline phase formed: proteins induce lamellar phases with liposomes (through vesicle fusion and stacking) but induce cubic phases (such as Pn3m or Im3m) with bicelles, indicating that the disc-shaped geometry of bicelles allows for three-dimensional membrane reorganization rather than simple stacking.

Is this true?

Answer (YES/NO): NO